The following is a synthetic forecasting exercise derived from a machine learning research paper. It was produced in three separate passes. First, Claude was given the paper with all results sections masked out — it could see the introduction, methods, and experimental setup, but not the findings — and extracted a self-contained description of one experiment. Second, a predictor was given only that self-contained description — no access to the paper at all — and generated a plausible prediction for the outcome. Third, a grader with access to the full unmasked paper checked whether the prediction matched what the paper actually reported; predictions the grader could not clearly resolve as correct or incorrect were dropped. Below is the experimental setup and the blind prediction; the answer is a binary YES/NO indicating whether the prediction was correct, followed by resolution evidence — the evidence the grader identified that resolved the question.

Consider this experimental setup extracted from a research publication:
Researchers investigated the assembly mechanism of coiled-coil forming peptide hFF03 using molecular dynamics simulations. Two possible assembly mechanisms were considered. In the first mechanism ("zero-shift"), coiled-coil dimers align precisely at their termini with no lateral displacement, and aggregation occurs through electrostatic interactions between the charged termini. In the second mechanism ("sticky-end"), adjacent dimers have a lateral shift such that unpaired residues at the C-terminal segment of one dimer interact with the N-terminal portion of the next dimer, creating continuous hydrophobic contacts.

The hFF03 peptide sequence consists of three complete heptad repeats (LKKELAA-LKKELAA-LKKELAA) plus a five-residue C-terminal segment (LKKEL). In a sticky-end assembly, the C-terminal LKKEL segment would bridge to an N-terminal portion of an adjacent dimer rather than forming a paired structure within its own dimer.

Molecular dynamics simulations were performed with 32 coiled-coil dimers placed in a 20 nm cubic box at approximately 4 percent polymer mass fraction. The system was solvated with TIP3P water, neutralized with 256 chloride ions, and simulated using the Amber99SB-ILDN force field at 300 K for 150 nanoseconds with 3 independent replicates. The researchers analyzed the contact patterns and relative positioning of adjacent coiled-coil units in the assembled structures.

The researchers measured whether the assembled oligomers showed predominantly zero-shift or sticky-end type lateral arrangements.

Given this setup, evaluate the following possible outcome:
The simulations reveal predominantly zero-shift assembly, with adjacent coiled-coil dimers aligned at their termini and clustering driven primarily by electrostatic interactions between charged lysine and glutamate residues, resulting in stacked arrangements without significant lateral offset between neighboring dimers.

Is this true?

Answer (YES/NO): YES